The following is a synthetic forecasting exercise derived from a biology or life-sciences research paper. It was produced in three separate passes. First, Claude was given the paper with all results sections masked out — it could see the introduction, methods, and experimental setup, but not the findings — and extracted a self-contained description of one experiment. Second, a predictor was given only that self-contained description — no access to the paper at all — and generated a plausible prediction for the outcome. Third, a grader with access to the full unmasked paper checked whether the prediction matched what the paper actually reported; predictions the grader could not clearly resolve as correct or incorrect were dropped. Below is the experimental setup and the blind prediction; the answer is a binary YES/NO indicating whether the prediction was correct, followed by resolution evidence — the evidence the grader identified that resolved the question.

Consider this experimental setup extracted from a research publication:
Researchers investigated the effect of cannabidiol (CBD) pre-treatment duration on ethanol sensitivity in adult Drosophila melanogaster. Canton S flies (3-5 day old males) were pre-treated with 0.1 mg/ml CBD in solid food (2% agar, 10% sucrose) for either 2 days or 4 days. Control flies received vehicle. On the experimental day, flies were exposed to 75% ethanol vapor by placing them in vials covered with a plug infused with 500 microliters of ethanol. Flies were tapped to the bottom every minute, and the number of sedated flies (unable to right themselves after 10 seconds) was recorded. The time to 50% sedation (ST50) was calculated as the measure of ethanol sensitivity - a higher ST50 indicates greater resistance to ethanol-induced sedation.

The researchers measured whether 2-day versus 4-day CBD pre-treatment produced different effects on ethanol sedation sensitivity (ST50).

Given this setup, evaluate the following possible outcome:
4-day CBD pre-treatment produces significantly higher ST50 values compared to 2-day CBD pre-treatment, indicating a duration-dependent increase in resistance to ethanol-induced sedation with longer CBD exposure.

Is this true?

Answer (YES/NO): NO